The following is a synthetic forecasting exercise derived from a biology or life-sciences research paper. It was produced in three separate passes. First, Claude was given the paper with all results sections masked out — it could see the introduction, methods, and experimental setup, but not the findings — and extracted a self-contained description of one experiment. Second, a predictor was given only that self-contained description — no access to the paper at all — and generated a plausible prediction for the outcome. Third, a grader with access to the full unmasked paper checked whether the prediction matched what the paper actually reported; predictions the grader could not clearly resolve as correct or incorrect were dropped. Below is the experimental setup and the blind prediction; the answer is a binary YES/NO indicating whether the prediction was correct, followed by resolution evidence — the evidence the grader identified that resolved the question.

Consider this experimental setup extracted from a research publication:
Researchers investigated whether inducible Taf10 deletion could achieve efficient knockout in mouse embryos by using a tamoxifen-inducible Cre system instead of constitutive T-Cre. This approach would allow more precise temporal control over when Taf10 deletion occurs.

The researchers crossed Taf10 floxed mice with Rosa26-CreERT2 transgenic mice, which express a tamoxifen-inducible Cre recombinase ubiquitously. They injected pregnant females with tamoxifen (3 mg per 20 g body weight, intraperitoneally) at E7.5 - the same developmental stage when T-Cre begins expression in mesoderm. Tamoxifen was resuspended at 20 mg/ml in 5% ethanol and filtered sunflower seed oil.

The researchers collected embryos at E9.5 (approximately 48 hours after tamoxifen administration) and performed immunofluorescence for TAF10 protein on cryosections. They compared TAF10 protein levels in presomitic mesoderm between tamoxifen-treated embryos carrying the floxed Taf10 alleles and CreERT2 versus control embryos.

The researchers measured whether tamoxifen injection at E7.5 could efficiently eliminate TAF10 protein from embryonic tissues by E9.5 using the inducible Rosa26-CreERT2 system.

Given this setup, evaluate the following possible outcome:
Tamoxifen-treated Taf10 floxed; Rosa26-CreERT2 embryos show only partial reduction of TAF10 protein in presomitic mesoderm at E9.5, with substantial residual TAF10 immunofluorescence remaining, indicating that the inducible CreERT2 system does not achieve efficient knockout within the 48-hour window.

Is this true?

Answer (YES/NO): NO